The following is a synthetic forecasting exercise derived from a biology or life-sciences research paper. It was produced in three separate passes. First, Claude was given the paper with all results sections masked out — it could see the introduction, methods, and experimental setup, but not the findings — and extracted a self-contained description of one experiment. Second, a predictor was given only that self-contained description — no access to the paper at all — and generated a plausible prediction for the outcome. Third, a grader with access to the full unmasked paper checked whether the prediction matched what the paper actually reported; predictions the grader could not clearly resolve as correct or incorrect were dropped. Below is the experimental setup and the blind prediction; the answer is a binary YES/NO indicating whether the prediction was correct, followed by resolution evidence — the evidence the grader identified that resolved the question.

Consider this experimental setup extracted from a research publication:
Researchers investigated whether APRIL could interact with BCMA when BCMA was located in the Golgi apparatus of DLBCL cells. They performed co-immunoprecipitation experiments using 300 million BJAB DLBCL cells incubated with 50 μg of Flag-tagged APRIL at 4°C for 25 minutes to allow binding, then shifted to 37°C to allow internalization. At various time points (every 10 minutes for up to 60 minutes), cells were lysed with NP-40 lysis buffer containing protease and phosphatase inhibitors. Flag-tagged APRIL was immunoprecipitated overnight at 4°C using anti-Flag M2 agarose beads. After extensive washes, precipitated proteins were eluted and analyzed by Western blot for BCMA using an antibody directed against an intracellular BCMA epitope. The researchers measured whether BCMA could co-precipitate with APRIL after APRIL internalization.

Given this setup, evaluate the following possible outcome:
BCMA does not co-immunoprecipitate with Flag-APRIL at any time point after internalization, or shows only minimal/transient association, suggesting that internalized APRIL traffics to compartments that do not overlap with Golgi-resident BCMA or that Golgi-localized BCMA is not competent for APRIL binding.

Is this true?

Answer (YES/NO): NO